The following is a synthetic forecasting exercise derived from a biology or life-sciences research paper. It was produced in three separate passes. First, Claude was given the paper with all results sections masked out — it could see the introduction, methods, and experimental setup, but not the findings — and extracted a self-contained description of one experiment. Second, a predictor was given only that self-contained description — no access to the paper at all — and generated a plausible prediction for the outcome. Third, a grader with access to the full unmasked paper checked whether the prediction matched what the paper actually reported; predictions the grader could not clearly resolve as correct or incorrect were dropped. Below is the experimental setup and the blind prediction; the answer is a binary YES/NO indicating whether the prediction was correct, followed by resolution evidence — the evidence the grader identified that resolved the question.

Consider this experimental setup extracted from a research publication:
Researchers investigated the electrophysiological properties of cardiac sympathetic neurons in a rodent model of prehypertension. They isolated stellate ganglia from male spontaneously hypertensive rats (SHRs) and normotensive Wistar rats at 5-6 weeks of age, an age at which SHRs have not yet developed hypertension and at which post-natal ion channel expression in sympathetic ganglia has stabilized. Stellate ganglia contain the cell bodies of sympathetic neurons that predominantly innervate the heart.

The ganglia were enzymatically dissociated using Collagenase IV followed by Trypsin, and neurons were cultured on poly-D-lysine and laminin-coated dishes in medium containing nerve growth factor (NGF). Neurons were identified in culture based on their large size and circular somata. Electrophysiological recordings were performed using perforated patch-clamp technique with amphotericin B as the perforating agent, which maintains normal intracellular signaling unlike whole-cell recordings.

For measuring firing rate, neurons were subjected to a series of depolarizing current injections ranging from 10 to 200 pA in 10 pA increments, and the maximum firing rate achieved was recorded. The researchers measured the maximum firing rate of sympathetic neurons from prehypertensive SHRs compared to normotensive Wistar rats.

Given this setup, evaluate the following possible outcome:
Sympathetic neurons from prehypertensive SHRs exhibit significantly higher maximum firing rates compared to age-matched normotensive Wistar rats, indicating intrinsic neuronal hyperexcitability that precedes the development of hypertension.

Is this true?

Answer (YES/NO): YES